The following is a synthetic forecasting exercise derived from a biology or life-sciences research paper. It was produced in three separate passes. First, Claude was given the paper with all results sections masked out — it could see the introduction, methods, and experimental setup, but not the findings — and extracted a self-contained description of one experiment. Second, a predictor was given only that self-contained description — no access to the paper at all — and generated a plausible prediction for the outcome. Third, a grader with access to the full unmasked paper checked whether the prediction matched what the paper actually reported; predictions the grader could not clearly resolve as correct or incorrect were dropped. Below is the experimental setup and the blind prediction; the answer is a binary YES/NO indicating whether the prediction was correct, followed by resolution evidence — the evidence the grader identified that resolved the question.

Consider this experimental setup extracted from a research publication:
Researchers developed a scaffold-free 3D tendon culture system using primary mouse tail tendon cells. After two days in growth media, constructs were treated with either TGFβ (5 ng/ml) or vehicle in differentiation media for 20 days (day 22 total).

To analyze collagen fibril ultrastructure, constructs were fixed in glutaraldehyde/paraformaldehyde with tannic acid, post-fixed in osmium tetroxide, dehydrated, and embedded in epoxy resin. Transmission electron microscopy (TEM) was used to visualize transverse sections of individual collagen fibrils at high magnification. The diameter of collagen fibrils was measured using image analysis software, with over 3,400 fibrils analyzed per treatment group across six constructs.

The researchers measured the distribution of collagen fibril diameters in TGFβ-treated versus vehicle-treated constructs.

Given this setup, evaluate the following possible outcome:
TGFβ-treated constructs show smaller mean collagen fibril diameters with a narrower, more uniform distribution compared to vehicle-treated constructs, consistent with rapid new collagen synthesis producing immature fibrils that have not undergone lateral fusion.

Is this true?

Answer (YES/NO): NO